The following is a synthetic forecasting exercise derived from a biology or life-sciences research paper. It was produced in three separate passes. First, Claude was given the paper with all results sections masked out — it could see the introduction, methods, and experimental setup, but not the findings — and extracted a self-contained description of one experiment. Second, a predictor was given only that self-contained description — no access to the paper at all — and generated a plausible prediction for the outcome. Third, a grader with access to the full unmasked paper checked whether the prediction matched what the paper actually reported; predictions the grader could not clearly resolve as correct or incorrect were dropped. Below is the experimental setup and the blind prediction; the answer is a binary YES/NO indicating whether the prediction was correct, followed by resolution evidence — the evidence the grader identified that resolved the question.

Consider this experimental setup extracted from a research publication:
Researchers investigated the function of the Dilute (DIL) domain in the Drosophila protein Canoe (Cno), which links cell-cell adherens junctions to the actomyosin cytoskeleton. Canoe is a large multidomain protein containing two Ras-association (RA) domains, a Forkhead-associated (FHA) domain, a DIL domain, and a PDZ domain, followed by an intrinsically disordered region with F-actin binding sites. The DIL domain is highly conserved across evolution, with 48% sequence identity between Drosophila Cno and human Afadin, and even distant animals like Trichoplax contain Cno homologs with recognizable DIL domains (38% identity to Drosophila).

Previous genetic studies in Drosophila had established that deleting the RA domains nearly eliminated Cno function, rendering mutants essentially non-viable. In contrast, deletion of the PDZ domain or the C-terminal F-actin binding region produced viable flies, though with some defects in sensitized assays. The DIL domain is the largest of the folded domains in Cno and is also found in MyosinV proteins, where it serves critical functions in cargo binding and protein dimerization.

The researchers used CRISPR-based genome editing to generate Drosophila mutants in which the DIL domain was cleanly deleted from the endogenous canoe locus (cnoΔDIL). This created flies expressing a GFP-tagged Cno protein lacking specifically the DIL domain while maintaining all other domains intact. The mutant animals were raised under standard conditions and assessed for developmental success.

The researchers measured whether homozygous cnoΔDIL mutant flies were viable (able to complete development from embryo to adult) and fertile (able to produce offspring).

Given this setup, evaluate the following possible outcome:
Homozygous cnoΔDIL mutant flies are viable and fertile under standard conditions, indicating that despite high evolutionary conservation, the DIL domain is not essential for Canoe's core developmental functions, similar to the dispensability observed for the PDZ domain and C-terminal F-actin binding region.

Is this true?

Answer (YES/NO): YES